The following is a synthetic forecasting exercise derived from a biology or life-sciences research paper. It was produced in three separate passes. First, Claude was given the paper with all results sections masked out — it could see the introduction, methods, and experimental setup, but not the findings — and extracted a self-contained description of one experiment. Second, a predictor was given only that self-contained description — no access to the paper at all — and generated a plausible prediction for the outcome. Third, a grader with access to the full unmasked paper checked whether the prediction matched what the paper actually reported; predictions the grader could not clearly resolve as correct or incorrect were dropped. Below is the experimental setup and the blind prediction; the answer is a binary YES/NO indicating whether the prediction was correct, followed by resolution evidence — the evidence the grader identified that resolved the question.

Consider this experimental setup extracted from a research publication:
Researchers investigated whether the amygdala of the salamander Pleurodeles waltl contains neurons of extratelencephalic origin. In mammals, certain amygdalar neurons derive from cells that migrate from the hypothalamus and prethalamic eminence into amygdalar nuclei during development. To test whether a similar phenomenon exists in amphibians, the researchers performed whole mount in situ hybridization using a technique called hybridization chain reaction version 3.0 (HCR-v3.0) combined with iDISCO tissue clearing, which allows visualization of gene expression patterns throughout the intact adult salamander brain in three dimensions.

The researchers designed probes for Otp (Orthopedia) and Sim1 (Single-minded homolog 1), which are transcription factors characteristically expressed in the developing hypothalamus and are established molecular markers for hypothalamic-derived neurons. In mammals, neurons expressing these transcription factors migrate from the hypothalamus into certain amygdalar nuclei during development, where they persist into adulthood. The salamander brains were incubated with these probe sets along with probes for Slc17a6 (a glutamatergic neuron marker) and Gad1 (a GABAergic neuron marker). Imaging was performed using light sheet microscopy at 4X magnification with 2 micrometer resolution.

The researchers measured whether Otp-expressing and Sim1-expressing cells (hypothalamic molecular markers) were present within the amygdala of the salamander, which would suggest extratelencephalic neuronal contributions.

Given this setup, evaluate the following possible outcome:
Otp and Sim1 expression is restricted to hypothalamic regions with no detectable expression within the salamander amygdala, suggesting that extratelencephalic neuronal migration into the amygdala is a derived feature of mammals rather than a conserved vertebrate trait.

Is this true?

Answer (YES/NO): NO